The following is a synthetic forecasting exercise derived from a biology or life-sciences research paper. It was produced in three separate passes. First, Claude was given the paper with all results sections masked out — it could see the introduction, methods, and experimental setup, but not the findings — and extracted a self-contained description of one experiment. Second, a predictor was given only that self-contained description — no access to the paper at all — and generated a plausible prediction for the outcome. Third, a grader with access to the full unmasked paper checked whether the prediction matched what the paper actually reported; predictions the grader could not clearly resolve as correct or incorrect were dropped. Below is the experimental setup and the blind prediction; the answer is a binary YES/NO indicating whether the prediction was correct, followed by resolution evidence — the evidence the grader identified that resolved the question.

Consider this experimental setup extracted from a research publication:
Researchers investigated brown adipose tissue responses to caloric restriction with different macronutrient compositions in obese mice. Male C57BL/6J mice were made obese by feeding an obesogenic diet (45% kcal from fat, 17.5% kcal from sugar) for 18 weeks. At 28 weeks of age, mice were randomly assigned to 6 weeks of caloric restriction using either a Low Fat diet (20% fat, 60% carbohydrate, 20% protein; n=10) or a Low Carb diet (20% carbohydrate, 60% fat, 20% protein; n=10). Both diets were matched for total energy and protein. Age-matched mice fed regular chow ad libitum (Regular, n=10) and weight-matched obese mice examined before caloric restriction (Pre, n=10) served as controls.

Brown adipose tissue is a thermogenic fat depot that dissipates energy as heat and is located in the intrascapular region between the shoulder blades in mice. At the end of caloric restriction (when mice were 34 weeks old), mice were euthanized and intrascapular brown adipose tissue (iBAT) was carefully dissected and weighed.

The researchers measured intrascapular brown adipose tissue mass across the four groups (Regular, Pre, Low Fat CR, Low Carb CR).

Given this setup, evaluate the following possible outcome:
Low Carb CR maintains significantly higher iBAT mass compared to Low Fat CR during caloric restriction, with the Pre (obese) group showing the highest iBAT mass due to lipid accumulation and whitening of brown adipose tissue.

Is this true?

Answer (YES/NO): NO